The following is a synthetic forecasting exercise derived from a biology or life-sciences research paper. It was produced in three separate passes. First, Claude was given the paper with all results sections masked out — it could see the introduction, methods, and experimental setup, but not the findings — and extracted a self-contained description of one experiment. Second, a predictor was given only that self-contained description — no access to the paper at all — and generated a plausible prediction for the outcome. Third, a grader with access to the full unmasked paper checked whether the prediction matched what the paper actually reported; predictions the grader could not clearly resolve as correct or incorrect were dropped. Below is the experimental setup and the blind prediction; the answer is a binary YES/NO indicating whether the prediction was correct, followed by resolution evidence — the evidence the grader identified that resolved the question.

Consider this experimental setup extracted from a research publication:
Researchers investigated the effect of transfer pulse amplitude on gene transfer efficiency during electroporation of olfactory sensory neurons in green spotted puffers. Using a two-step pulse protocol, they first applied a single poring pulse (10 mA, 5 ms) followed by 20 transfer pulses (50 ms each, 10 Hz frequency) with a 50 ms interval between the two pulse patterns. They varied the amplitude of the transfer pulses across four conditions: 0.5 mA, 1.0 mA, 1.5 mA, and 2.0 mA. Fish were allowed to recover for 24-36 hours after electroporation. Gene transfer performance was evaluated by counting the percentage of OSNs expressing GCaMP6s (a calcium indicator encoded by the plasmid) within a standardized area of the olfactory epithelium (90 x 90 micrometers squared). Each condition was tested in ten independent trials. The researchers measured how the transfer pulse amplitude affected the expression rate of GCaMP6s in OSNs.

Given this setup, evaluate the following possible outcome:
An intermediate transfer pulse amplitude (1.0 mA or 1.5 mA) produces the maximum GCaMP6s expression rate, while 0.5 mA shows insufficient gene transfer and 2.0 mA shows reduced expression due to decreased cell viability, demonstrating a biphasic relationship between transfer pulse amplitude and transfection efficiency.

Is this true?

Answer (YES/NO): YES